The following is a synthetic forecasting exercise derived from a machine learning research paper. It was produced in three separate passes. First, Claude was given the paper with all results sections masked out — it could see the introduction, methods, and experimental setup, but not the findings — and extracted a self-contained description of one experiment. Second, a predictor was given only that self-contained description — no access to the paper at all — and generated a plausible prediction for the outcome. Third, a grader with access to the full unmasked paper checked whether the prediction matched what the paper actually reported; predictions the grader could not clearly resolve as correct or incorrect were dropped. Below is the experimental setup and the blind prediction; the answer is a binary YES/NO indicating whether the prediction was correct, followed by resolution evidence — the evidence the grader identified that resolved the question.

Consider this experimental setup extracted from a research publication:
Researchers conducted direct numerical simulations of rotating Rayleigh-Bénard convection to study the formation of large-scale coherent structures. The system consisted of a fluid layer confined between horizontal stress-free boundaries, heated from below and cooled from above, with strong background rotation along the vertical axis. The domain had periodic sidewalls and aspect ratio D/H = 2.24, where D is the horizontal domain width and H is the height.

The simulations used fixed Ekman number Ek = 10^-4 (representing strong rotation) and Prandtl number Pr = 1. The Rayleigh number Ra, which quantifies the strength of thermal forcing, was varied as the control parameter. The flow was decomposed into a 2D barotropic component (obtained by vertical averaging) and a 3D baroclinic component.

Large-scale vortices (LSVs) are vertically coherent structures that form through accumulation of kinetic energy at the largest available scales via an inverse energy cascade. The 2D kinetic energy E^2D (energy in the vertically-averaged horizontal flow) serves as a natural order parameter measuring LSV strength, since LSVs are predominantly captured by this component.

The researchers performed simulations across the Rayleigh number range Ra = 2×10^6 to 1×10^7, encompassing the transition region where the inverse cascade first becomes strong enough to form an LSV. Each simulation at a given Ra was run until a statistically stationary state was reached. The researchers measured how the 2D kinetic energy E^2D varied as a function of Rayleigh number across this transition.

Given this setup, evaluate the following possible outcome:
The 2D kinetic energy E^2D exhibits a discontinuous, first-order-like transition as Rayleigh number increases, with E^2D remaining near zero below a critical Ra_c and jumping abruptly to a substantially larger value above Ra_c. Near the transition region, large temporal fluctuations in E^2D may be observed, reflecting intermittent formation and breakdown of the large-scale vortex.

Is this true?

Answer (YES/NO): NO